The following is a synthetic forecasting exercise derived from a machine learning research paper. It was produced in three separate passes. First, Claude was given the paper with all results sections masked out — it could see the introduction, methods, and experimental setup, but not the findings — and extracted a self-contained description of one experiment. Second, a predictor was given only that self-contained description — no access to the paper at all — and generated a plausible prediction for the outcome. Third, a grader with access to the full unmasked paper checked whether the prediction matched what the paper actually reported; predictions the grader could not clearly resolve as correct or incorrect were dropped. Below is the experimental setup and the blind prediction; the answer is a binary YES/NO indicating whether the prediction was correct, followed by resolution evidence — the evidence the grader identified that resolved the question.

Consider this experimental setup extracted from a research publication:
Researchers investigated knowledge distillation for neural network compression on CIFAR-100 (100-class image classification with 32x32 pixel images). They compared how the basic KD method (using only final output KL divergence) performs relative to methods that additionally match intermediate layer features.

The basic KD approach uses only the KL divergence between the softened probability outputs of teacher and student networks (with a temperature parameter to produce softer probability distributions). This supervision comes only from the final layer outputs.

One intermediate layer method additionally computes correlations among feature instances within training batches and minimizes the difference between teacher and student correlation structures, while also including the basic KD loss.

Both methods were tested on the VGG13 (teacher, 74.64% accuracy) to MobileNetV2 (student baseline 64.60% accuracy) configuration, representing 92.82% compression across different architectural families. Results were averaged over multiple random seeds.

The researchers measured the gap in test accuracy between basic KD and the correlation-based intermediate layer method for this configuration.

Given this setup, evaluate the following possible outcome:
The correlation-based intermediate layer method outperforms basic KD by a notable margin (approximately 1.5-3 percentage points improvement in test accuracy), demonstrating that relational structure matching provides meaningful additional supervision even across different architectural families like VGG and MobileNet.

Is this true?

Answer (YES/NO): NO